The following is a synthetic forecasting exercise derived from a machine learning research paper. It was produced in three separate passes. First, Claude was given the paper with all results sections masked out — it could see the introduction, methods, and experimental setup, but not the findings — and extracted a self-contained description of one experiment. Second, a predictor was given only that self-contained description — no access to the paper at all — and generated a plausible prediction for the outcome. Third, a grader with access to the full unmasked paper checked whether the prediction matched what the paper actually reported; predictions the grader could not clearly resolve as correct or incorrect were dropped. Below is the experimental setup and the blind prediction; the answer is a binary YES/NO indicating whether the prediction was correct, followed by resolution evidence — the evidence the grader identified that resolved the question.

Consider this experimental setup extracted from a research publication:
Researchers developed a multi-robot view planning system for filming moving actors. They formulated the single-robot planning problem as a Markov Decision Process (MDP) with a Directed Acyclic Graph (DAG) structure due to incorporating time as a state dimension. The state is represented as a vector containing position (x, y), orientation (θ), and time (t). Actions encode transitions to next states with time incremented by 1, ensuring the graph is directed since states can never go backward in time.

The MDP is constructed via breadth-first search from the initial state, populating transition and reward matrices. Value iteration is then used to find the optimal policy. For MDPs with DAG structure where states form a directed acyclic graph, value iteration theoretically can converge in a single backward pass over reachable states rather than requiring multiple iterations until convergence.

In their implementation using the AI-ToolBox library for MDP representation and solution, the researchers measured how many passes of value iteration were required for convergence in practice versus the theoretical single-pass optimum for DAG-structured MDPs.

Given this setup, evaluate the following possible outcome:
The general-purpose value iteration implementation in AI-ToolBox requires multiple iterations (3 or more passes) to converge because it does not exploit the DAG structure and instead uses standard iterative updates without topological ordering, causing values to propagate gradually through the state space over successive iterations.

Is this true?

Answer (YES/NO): YES